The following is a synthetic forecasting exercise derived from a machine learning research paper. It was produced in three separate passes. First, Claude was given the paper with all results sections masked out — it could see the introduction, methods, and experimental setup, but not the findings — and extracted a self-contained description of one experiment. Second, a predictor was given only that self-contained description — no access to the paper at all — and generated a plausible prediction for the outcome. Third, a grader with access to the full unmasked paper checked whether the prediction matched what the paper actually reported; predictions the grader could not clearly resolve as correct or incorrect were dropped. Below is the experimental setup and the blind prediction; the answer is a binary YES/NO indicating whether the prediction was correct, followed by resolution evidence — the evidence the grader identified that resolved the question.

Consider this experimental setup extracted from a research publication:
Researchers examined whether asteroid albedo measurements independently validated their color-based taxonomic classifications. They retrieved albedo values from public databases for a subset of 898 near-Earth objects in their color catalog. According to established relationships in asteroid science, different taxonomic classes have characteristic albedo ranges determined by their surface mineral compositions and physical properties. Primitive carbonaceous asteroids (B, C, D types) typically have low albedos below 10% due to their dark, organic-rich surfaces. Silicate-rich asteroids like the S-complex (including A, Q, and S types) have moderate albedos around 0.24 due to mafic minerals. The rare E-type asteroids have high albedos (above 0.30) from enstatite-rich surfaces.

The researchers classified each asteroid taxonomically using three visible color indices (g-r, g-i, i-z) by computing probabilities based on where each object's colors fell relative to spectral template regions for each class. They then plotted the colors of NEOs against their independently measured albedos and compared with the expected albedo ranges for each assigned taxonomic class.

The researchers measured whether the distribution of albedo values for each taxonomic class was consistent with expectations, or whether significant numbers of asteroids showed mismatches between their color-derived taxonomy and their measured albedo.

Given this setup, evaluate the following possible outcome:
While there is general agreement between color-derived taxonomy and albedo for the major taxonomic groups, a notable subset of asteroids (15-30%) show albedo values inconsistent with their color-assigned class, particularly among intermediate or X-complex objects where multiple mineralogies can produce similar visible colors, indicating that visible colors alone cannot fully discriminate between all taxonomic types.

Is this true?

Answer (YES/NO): NO